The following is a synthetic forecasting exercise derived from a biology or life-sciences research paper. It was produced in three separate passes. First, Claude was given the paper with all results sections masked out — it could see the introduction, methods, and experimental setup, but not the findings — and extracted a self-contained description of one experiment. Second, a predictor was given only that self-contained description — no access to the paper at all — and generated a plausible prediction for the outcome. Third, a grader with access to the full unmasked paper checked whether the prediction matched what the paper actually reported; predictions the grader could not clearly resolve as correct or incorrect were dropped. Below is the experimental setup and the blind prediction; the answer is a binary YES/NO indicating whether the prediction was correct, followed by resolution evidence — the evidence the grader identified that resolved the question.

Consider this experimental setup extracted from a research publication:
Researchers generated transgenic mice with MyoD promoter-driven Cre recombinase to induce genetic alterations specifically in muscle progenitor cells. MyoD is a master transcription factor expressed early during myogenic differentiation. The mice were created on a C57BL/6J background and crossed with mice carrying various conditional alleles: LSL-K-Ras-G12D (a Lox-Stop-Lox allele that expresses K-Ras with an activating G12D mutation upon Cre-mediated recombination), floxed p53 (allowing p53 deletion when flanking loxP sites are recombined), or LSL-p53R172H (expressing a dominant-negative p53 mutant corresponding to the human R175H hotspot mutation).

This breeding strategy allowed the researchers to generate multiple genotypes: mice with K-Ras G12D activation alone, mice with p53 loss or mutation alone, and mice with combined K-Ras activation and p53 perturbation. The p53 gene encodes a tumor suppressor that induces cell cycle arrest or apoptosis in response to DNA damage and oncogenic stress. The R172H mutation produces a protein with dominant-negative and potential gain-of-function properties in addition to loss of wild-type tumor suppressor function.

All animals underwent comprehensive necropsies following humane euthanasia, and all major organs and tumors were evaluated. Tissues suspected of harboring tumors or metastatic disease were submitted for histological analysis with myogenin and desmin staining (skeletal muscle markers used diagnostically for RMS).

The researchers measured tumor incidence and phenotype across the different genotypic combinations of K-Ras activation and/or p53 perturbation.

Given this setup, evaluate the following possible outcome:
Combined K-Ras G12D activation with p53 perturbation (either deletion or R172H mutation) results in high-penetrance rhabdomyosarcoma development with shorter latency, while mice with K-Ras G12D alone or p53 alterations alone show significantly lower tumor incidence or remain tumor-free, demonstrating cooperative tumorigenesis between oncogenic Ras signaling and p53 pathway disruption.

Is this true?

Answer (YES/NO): NO